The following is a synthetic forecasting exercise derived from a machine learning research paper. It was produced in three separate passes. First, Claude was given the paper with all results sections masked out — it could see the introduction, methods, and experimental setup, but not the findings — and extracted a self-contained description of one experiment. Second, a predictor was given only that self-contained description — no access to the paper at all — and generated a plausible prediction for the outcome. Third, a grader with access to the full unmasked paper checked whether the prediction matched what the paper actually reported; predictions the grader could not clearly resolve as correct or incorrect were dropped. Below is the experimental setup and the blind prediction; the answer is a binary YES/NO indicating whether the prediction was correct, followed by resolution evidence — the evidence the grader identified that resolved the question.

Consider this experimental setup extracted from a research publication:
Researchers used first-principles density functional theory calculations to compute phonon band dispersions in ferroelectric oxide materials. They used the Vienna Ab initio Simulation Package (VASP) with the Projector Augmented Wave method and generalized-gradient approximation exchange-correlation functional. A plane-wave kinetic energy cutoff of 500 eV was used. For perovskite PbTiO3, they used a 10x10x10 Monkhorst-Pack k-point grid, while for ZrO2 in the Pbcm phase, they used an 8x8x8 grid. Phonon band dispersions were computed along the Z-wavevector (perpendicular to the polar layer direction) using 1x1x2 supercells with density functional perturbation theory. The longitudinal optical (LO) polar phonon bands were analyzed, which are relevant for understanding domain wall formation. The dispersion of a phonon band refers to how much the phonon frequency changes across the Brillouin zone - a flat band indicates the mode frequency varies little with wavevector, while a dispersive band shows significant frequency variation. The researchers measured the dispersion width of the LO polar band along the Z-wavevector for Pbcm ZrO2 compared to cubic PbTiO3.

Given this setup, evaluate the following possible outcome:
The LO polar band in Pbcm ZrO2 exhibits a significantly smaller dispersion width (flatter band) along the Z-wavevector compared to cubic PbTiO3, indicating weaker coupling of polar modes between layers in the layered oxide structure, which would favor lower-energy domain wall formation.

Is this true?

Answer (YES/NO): YES